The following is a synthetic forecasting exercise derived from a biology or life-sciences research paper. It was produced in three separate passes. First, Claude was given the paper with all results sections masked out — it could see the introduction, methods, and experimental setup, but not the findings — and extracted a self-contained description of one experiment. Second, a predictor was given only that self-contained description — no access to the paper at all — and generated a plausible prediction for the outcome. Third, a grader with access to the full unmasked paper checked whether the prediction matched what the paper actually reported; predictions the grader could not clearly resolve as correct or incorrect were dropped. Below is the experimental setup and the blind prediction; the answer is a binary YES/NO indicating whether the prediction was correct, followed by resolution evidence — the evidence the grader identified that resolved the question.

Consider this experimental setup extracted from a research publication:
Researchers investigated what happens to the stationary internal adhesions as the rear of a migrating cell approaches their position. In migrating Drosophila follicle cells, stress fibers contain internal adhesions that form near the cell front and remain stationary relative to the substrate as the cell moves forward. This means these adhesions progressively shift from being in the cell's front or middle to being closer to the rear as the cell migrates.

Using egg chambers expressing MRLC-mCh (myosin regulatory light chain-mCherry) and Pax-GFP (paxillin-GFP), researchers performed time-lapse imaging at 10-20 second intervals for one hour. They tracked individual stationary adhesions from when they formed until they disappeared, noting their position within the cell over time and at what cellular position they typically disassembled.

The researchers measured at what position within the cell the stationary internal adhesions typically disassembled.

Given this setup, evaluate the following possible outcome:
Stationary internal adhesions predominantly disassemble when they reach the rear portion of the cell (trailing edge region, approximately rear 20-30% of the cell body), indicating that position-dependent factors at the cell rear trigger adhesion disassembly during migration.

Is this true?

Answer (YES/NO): NO